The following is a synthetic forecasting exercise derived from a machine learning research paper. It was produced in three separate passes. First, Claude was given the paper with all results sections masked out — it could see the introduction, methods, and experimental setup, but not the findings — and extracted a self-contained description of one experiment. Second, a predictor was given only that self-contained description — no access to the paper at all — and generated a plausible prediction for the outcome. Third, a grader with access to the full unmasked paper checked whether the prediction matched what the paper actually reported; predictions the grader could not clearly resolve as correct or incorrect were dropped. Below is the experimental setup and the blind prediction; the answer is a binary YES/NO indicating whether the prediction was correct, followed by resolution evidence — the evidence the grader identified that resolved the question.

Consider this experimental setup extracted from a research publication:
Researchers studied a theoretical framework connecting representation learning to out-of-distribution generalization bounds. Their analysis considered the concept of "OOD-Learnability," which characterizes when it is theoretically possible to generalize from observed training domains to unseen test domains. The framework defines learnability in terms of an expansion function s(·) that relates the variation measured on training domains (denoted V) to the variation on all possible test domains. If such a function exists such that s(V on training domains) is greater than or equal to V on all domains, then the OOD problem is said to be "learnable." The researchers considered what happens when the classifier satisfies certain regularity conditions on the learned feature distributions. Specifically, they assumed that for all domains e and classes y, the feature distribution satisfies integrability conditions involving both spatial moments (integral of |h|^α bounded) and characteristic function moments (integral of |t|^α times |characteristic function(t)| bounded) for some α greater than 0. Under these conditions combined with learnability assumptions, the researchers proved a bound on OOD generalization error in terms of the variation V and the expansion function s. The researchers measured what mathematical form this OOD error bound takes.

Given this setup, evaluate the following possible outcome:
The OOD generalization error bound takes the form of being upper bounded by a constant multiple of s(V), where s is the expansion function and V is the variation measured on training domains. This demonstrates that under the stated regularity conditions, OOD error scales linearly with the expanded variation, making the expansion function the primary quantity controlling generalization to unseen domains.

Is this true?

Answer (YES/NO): NO